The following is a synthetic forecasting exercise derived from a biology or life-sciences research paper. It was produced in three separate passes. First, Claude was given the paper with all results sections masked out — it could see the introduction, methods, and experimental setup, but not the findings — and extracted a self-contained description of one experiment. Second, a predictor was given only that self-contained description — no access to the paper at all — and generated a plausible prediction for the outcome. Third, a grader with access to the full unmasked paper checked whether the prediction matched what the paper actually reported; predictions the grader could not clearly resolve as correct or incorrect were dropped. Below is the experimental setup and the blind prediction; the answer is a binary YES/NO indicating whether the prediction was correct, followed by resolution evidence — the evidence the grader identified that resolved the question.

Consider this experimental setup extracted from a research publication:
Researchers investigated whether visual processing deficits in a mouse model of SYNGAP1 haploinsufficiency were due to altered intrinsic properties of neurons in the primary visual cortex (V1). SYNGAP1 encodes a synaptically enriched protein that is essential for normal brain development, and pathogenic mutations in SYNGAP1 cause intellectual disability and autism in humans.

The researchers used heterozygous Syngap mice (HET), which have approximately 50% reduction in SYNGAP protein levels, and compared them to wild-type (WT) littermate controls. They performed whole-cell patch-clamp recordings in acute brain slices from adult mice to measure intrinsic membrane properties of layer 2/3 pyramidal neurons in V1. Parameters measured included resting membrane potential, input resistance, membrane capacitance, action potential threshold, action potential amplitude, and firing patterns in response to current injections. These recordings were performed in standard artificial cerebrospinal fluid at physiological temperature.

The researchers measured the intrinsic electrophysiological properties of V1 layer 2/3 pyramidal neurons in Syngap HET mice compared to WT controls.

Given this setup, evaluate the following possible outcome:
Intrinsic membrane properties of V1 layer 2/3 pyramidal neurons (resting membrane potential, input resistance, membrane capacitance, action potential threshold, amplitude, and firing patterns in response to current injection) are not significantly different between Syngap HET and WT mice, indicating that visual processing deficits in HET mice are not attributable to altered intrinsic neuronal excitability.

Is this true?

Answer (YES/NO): YES